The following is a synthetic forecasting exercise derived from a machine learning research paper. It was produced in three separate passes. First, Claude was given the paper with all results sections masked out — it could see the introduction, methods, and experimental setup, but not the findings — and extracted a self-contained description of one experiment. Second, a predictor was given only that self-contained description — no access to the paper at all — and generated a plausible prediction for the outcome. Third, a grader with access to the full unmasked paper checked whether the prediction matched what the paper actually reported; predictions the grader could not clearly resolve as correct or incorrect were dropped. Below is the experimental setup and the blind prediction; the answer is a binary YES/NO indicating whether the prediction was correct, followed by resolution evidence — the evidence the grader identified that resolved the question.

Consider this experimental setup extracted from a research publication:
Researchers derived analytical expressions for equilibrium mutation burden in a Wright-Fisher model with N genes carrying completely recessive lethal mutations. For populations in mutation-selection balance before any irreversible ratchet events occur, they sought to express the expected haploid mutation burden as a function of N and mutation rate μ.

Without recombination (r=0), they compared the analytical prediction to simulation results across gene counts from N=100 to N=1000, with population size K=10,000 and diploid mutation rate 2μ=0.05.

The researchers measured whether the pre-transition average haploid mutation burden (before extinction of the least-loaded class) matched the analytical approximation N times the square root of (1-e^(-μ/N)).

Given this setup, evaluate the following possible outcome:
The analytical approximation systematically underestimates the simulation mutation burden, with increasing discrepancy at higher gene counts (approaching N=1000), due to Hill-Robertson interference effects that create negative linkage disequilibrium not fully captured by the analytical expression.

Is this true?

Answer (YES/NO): NO